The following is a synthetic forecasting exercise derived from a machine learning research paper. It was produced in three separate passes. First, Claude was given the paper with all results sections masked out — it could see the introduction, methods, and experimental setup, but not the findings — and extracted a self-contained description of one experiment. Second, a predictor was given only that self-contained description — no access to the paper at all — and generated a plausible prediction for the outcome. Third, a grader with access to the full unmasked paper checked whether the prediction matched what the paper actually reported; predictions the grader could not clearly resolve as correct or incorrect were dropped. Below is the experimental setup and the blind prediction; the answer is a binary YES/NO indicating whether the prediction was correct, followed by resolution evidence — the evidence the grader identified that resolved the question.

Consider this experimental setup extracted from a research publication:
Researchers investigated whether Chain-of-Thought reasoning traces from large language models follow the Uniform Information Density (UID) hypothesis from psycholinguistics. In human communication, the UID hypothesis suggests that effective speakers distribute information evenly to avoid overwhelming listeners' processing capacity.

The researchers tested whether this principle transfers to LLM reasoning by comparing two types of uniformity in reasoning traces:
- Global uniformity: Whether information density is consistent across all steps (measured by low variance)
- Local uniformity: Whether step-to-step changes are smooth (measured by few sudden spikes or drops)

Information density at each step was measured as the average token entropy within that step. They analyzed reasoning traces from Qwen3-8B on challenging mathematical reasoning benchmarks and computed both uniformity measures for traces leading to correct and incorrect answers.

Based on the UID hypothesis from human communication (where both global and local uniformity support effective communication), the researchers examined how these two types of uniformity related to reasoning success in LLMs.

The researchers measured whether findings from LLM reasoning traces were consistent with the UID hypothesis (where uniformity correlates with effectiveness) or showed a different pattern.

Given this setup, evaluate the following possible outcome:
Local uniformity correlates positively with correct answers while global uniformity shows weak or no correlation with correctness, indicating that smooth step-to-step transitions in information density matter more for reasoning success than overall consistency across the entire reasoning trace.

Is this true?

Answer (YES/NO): NO